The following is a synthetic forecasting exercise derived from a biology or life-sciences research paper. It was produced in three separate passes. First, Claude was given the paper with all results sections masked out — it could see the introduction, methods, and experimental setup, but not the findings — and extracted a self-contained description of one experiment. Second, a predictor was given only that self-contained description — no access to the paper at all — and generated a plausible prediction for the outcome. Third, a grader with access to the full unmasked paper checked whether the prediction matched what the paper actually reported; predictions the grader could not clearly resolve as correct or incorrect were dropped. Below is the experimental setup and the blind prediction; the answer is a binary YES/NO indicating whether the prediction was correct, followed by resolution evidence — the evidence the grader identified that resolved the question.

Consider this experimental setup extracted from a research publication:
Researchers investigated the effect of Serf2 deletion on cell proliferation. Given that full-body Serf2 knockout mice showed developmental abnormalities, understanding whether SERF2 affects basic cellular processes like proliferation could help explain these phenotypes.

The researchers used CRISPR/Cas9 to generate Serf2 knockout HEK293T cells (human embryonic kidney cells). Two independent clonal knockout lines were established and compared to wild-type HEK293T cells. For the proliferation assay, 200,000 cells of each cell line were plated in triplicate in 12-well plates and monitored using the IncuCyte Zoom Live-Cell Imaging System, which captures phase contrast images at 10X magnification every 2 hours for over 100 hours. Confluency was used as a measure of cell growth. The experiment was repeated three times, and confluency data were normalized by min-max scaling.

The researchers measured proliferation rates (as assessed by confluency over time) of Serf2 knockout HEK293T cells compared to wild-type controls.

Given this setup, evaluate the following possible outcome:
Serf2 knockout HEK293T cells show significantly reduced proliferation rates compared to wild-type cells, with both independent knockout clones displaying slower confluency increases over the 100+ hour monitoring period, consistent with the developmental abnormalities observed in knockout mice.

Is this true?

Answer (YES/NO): YES